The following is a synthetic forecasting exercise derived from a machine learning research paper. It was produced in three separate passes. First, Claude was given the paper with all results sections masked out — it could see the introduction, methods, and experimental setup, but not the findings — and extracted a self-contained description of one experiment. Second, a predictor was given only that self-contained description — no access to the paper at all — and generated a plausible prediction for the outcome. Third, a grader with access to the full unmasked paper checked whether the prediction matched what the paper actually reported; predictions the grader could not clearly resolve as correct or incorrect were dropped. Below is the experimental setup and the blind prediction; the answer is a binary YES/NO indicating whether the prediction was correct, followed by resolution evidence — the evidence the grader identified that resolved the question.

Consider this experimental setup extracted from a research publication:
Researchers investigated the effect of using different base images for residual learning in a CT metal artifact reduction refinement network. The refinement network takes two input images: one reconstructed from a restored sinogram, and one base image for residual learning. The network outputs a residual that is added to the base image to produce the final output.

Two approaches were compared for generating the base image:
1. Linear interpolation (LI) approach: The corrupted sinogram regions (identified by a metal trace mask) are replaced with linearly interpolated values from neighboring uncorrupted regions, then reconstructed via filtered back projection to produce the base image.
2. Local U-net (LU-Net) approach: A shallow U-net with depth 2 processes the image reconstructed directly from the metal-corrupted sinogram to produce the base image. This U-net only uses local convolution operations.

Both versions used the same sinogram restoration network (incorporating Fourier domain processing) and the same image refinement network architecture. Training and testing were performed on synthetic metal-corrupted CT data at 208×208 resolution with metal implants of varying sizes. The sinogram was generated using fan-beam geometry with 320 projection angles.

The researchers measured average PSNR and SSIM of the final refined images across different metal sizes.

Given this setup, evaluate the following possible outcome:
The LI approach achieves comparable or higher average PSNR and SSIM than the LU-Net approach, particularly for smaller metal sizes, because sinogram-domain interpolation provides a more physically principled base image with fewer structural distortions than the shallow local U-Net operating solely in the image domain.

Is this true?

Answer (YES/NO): NO